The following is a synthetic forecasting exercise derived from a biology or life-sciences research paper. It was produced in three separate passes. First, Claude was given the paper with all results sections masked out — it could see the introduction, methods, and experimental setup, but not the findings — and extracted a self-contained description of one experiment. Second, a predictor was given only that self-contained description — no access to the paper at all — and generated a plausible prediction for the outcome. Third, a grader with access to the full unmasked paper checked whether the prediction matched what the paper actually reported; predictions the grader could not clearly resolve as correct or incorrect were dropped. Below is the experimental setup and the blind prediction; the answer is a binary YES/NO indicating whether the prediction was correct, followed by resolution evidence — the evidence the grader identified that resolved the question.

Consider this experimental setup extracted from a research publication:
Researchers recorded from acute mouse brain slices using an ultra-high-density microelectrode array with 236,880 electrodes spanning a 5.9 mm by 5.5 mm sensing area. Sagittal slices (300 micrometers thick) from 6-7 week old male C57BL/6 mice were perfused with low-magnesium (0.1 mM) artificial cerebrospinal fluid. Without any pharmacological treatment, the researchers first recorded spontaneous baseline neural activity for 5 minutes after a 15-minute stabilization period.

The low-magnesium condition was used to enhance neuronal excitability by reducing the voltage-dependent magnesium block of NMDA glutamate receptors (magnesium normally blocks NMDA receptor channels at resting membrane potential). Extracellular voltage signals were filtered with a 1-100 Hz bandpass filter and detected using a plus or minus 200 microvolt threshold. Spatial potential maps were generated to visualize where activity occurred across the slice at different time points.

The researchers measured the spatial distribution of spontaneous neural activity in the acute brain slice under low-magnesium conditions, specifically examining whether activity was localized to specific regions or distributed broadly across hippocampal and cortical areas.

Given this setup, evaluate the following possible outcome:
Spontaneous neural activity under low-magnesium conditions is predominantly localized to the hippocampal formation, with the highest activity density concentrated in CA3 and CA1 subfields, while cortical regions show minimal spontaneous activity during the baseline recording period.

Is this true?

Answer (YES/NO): NO